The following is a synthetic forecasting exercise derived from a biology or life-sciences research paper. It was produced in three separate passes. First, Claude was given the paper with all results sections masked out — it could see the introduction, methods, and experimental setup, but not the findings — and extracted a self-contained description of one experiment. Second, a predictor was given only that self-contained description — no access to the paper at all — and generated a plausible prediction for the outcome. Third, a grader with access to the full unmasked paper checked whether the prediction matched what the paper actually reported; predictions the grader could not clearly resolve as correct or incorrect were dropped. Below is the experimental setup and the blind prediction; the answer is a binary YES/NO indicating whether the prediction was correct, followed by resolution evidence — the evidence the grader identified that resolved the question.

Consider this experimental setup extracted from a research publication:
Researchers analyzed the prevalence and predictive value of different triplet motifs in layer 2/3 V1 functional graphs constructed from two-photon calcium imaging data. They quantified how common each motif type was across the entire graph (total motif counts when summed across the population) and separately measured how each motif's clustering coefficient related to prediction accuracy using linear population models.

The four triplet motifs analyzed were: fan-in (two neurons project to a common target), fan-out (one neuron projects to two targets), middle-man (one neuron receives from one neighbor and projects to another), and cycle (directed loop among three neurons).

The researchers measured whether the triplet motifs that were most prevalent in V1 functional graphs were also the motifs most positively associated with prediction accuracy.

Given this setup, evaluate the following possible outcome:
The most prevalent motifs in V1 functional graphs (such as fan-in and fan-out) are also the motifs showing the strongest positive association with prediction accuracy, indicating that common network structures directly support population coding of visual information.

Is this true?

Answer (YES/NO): NO